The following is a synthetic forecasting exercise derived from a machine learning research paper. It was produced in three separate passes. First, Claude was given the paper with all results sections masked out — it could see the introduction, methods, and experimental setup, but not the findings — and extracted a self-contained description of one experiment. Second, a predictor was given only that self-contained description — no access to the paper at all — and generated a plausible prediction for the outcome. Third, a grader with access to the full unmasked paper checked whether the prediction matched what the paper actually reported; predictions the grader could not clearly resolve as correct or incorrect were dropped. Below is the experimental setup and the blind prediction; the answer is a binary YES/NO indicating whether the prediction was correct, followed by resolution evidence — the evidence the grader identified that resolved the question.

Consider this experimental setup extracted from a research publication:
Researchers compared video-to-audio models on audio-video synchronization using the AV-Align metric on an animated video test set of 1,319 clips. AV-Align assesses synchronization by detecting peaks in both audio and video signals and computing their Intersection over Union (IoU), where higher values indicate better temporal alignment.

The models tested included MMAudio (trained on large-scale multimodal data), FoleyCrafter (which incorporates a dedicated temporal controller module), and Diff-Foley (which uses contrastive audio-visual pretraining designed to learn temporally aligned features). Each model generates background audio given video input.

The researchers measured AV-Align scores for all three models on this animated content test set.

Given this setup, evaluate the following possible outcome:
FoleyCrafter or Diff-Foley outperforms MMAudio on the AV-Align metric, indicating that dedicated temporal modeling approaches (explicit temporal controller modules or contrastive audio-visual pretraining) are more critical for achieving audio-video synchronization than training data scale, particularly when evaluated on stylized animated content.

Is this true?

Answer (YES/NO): NO